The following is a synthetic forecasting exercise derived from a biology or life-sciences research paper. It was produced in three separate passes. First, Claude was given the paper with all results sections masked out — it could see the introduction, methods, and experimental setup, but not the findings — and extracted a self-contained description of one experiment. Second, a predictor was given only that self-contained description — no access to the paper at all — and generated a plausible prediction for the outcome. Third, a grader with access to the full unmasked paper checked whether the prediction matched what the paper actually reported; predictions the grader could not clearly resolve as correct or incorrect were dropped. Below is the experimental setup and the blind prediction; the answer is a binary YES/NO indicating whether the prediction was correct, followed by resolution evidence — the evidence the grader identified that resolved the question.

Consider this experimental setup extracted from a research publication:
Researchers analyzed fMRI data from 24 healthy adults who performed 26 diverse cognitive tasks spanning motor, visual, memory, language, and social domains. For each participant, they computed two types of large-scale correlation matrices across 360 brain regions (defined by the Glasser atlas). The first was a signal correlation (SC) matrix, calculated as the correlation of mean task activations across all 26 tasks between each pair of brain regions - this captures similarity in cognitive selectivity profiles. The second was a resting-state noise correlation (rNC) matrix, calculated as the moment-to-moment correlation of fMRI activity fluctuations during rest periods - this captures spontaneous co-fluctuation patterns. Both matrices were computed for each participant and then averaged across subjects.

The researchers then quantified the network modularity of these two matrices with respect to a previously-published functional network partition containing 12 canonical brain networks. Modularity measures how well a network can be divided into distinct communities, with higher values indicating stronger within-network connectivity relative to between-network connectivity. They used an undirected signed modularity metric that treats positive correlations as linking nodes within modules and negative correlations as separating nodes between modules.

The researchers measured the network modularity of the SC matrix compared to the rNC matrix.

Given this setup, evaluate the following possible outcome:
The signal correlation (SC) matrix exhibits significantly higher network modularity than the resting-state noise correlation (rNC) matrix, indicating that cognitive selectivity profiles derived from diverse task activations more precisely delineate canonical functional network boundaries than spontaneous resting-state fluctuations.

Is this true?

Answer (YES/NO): YES